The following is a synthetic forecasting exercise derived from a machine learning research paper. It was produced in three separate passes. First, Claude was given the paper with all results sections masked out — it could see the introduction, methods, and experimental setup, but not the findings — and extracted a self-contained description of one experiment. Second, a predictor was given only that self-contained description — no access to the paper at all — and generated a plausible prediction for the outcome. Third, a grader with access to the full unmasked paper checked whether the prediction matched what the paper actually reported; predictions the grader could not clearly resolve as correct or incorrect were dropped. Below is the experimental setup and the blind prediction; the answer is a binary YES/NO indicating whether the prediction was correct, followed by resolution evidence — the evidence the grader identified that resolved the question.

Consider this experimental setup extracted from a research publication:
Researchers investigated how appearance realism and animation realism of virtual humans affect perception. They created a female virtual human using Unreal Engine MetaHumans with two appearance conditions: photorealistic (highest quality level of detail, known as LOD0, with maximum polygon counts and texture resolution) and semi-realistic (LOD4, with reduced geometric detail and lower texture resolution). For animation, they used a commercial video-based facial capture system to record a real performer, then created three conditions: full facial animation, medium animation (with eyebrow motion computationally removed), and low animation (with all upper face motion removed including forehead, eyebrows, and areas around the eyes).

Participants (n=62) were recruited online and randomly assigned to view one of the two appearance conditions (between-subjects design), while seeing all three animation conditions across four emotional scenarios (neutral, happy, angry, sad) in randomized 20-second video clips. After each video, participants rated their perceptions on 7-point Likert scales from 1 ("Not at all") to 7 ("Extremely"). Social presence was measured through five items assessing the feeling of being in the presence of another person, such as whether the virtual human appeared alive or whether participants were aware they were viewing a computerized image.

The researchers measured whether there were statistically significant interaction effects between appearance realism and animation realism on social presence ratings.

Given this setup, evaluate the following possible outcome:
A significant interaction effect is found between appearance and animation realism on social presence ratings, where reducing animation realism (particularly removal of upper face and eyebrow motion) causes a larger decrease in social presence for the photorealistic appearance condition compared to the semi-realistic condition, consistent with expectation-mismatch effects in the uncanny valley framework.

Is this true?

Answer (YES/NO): NO